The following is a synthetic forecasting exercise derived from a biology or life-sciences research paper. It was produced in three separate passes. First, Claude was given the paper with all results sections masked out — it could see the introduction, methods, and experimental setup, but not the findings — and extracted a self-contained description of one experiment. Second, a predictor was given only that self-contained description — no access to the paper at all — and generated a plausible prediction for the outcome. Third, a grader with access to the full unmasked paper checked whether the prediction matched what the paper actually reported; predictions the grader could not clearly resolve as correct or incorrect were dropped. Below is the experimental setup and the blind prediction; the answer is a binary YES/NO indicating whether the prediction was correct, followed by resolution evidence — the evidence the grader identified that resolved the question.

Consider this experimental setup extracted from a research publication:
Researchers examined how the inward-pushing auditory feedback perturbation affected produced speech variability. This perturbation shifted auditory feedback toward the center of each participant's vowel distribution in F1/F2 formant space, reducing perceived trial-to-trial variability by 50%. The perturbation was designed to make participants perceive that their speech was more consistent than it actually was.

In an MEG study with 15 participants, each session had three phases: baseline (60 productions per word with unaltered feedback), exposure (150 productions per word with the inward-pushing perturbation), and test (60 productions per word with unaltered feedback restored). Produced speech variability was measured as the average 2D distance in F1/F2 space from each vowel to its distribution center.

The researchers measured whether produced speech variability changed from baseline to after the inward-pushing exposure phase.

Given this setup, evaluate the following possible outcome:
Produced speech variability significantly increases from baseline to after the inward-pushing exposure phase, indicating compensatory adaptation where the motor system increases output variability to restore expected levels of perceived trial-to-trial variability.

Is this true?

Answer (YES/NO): NO